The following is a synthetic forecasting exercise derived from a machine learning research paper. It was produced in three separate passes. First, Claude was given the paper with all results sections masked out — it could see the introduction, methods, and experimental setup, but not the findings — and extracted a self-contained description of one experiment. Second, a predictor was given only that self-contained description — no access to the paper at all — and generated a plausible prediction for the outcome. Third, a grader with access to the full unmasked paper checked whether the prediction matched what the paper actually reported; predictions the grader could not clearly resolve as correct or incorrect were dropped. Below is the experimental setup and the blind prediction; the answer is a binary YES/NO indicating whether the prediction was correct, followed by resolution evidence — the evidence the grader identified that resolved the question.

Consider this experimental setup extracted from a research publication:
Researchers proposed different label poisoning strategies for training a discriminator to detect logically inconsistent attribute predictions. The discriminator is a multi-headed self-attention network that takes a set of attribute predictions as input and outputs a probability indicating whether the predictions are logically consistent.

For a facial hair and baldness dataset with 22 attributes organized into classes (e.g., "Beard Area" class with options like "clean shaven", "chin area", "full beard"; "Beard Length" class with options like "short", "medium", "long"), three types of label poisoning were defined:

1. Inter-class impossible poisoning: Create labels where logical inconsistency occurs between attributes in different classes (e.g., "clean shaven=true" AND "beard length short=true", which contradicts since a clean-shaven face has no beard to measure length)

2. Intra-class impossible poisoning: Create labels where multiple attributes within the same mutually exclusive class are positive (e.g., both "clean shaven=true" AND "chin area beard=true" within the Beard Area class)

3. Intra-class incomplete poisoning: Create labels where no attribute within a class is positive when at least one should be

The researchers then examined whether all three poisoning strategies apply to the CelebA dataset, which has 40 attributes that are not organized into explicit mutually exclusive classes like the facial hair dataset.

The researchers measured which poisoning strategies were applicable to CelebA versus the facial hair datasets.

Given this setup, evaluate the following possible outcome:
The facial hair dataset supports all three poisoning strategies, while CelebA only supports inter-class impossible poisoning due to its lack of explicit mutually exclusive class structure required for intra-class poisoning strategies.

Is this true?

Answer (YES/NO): YES